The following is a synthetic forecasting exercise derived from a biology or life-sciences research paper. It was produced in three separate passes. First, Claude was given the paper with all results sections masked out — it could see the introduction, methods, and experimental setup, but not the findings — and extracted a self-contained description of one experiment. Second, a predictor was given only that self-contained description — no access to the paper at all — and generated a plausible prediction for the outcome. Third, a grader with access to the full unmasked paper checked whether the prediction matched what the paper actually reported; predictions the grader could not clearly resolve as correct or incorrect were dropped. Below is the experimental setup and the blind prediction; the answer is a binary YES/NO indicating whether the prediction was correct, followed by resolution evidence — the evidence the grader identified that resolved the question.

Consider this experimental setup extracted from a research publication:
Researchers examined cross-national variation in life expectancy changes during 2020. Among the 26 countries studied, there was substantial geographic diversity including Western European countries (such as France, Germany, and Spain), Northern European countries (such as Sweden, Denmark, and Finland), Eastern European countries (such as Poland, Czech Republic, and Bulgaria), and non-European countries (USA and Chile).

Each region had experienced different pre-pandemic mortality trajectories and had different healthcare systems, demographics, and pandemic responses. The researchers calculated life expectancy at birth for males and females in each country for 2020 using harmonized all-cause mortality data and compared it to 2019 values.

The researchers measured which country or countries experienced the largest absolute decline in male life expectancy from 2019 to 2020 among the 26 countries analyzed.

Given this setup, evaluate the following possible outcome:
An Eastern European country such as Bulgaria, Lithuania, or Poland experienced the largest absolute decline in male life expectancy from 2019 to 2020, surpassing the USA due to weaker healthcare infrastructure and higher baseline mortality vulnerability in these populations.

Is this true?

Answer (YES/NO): NO